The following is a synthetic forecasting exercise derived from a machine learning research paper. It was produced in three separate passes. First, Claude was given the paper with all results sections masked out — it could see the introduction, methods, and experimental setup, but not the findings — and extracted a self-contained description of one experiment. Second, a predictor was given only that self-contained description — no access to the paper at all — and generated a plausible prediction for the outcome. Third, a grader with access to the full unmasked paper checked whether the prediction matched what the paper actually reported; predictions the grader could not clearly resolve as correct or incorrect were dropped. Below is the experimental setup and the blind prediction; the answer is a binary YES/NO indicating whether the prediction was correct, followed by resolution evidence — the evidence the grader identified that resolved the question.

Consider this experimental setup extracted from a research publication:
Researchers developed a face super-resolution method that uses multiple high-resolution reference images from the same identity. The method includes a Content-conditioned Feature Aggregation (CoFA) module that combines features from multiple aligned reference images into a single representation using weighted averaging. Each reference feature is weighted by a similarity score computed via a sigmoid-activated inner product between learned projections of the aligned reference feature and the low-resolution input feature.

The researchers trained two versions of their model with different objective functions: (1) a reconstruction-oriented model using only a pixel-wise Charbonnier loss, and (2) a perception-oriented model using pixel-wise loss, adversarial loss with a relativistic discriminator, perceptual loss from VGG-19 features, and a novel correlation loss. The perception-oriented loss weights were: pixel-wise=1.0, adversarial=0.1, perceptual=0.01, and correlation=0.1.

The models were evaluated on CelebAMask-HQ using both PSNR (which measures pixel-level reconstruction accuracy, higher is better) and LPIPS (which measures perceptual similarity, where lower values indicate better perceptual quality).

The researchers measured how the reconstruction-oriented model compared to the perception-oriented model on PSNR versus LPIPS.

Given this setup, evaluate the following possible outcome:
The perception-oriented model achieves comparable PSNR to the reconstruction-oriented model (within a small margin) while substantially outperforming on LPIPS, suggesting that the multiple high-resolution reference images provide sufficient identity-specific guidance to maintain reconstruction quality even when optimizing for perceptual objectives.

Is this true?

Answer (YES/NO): NO